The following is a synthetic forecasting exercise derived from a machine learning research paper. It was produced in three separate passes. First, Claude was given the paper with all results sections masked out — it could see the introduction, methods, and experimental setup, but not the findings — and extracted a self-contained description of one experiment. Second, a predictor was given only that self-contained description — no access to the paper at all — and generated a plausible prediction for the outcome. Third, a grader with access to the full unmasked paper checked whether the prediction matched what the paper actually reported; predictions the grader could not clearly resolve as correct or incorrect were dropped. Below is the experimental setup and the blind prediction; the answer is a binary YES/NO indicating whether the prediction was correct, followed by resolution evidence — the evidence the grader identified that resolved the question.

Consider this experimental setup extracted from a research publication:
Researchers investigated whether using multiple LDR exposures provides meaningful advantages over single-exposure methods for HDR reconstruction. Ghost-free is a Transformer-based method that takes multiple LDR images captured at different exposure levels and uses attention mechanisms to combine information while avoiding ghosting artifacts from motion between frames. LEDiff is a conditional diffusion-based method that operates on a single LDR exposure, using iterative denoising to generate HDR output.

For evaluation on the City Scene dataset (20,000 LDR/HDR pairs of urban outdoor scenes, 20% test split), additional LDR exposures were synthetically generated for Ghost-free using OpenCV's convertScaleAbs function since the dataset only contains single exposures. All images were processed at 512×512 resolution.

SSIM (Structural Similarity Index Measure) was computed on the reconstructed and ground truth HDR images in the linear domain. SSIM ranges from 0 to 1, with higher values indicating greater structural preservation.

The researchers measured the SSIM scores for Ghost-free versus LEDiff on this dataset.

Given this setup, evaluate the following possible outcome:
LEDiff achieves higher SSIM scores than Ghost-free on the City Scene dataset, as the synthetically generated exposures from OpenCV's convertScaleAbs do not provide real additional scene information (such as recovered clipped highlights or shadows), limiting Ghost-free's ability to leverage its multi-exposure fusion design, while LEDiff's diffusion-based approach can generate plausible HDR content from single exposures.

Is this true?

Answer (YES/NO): NO